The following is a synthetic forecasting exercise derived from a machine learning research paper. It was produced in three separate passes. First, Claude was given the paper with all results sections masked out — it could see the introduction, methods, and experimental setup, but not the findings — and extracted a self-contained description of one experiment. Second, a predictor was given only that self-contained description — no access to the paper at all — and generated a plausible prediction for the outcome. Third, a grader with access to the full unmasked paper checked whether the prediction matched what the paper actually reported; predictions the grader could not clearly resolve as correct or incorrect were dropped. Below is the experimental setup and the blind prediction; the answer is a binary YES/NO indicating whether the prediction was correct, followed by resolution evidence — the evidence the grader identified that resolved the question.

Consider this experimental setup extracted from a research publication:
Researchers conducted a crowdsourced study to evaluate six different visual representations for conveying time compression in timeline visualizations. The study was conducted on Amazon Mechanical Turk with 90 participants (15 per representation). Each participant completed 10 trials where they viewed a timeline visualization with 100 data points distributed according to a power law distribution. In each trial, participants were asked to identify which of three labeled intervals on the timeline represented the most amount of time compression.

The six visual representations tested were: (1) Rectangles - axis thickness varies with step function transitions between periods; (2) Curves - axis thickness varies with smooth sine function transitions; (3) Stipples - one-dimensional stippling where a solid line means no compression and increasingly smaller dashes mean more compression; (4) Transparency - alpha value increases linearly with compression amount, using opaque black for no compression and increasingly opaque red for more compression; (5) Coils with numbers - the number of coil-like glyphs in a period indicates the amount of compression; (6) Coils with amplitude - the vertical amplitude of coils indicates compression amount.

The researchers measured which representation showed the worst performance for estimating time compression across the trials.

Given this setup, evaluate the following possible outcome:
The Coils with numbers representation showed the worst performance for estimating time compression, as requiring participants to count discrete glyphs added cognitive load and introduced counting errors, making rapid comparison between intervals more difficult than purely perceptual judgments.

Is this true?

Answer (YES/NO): NO